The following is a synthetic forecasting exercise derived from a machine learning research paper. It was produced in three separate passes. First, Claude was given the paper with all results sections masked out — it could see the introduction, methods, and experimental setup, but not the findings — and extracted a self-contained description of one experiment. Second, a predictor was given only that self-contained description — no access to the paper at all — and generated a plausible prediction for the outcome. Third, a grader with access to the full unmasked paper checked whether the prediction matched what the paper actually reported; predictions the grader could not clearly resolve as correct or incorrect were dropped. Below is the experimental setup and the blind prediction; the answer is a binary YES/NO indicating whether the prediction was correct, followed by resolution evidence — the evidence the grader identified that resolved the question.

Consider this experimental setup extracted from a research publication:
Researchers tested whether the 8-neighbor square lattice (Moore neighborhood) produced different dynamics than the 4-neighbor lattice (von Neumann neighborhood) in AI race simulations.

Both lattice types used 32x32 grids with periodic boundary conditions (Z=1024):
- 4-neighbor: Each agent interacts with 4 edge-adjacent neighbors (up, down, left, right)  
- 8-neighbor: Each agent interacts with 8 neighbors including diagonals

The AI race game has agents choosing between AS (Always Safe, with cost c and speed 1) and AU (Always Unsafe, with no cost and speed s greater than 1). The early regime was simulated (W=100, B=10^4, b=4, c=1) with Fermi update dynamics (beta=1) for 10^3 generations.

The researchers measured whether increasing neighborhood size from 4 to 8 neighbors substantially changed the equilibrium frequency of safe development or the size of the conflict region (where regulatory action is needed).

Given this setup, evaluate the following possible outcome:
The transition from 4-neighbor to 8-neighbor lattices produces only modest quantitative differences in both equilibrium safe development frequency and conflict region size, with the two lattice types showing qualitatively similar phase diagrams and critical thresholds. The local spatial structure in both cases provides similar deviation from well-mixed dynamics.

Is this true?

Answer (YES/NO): YES